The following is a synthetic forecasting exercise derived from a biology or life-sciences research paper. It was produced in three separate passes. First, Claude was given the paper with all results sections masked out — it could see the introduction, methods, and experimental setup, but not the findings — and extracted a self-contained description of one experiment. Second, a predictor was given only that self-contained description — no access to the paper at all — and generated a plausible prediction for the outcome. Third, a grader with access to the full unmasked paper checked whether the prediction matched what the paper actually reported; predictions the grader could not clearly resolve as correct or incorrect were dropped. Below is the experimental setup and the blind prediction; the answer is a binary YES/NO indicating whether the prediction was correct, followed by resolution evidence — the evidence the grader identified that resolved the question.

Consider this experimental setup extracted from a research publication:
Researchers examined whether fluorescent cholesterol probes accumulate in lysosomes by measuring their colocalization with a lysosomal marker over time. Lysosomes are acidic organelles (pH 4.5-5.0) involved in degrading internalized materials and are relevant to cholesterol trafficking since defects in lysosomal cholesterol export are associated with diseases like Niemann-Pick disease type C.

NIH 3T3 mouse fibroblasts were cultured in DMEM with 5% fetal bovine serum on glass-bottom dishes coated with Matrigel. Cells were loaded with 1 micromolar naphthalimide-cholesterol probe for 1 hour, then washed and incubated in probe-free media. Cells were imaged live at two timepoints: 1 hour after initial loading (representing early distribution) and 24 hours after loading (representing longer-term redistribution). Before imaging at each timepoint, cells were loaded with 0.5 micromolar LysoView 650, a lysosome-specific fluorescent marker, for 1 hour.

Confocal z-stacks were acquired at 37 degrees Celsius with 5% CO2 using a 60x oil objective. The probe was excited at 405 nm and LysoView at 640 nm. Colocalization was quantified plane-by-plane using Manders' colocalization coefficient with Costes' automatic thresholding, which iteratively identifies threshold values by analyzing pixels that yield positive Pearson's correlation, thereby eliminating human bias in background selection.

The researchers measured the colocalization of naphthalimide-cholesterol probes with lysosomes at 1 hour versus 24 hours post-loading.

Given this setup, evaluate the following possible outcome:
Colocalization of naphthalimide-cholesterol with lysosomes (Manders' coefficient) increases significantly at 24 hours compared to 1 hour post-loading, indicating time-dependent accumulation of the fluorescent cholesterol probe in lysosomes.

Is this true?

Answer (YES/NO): YES